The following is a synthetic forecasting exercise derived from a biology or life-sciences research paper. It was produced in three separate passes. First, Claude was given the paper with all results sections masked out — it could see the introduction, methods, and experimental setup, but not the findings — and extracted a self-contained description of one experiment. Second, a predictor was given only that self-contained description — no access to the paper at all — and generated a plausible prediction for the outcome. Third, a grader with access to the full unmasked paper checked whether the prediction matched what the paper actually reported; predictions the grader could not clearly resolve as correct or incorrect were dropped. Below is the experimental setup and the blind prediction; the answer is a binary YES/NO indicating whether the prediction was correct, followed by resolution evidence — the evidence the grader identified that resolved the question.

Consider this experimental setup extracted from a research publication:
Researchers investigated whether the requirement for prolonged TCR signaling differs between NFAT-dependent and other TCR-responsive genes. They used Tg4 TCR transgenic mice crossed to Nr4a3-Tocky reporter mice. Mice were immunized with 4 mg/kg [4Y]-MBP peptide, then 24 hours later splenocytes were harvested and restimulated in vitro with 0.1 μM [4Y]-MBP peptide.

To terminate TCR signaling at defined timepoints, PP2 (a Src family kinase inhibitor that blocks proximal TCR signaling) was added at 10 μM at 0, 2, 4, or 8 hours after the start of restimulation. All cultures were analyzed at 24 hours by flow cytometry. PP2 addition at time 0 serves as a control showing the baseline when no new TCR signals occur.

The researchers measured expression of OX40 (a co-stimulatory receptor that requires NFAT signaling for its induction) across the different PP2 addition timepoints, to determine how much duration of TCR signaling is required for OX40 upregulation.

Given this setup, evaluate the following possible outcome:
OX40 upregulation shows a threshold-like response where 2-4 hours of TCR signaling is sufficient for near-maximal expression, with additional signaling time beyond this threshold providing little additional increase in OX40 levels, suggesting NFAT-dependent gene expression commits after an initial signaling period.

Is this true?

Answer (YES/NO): NO